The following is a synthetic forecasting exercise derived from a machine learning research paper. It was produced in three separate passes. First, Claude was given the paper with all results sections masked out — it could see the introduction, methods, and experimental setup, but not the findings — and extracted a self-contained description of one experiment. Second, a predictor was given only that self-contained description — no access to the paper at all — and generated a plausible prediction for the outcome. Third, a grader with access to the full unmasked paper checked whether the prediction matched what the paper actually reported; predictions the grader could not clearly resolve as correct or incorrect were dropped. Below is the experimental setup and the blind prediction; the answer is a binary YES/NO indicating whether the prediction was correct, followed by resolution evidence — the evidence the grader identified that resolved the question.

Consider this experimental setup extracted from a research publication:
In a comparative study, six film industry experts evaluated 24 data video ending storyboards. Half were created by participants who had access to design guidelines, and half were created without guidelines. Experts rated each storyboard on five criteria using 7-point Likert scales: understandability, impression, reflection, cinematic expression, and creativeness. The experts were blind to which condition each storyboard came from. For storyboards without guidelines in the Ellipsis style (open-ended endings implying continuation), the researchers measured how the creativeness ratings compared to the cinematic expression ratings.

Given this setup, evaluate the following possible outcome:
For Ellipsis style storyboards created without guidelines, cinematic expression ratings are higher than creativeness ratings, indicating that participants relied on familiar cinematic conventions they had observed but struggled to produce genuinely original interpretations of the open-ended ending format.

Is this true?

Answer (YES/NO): NO